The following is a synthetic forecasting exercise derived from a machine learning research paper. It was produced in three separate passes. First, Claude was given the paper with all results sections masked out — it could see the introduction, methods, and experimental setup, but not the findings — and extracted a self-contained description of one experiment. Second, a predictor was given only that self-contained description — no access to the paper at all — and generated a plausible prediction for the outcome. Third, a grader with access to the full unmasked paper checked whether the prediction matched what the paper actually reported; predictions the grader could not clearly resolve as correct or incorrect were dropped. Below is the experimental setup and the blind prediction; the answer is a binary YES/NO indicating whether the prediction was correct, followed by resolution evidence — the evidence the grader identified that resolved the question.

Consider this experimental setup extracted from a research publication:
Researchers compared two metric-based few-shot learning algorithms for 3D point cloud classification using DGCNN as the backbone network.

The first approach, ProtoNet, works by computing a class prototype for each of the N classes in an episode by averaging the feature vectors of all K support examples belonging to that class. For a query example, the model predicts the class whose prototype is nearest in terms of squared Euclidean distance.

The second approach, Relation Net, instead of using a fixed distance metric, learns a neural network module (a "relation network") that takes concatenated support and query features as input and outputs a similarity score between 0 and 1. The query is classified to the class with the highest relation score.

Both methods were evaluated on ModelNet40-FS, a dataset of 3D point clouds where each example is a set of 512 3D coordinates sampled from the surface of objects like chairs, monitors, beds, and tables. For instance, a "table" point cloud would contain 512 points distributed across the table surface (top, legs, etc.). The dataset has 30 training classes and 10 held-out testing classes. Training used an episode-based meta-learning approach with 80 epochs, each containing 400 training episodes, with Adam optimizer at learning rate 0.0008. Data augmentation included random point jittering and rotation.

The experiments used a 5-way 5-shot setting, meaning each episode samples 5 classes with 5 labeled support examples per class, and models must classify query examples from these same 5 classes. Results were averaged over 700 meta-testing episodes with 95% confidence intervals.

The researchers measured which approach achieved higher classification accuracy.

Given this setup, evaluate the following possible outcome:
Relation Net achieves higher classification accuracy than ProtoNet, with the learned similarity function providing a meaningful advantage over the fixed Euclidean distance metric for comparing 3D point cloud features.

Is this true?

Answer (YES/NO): NO